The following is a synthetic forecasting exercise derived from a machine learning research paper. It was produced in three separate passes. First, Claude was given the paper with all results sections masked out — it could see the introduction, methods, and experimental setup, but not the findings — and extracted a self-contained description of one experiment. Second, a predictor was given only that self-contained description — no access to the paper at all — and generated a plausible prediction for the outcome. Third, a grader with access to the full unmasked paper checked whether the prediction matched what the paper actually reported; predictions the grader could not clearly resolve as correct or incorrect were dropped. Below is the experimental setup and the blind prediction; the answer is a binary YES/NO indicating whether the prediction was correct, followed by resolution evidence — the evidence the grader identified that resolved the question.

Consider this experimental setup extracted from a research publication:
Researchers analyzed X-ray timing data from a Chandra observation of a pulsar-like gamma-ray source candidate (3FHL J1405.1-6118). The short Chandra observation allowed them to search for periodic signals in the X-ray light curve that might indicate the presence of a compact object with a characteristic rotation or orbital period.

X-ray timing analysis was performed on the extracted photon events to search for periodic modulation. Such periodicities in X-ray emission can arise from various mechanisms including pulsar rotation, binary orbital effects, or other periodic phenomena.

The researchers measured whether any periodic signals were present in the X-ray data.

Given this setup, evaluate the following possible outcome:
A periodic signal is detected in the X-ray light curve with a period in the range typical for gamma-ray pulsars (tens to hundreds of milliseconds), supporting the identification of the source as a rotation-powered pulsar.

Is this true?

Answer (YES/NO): NO